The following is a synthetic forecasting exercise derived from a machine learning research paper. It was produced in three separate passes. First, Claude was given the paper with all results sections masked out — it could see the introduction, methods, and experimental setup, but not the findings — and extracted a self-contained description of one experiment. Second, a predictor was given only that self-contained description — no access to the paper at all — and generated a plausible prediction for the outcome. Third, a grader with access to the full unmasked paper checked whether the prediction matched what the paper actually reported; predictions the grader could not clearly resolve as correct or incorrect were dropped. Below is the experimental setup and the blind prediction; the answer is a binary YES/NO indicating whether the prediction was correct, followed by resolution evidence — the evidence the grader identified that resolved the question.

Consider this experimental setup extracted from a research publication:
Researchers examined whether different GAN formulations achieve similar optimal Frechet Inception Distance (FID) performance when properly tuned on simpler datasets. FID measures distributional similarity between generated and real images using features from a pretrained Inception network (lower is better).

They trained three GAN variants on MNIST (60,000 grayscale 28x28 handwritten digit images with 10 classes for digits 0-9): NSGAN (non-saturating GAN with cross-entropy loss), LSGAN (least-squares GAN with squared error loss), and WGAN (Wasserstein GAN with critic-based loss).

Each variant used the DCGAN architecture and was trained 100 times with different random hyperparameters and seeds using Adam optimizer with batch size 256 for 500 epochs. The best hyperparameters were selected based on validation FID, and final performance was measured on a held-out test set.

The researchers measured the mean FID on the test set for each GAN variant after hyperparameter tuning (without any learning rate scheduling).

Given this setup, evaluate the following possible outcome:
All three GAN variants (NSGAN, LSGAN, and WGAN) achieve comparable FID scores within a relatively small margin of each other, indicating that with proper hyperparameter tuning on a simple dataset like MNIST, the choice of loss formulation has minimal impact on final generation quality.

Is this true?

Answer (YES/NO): NO